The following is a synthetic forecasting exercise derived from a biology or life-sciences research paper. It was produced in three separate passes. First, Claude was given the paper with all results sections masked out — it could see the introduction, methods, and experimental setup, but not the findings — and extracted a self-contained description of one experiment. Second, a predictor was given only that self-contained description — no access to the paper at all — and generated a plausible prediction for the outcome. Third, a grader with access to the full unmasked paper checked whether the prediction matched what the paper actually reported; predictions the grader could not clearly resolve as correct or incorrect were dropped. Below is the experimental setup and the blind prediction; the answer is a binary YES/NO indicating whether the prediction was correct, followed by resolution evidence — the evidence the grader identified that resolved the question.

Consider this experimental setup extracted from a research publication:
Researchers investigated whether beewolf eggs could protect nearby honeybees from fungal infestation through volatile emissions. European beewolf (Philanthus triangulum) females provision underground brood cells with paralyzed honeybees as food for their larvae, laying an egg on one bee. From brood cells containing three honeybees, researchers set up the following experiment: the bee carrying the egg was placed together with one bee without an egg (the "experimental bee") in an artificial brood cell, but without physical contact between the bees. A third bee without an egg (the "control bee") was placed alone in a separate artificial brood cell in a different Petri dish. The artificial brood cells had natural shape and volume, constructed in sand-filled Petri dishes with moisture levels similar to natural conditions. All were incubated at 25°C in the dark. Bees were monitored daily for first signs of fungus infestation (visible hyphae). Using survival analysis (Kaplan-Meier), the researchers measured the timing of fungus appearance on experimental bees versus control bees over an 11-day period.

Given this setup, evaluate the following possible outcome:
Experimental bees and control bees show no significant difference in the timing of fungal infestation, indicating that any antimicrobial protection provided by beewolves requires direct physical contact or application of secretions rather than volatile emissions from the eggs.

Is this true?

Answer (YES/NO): NO